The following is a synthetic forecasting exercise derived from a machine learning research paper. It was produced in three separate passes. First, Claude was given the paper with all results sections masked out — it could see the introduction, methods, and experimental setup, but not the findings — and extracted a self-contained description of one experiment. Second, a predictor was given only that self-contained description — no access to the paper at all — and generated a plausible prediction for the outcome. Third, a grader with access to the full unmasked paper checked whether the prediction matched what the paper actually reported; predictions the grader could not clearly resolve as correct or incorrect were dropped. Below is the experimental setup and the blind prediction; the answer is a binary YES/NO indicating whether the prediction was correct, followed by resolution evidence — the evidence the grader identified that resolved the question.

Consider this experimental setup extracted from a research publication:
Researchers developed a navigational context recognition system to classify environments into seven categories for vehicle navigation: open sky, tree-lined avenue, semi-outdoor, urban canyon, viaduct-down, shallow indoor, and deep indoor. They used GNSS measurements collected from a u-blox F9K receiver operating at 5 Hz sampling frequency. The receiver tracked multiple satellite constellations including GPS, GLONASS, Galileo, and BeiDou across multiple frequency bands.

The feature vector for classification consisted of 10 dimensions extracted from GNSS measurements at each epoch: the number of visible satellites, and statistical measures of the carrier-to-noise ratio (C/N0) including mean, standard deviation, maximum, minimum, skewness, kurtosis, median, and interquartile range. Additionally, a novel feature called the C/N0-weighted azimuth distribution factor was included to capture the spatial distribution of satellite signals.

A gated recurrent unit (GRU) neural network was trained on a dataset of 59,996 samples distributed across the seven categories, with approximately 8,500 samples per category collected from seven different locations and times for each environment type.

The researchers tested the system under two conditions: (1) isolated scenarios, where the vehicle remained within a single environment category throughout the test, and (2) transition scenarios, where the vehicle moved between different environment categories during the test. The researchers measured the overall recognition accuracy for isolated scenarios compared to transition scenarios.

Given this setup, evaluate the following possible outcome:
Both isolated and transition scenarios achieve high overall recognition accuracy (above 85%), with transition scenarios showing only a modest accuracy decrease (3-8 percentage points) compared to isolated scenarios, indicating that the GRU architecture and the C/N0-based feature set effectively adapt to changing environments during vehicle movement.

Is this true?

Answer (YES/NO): YES